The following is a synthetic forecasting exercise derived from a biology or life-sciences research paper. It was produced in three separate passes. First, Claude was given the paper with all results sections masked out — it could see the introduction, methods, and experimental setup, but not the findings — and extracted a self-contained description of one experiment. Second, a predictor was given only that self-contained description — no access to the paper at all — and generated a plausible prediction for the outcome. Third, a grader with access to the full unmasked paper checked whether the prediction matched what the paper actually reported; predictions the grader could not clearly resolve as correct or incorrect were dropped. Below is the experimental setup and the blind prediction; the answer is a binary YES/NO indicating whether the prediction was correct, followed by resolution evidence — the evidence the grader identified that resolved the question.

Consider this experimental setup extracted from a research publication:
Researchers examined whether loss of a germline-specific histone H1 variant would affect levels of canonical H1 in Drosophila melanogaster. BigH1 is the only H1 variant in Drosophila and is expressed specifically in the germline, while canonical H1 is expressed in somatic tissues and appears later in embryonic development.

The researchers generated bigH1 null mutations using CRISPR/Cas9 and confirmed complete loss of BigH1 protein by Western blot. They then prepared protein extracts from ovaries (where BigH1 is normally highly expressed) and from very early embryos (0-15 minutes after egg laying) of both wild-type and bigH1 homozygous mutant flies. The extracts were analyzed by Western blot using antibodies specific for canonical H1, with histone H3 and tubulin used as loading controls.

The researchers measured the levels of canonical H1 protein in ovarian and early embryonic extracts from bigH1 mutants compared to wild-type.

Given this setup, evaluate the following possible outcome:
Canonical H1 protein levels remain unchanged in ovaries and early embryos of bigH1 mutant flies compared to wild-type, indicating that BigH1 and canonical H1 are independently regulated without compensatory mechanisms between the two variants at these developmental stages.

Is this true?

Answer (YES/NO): YES